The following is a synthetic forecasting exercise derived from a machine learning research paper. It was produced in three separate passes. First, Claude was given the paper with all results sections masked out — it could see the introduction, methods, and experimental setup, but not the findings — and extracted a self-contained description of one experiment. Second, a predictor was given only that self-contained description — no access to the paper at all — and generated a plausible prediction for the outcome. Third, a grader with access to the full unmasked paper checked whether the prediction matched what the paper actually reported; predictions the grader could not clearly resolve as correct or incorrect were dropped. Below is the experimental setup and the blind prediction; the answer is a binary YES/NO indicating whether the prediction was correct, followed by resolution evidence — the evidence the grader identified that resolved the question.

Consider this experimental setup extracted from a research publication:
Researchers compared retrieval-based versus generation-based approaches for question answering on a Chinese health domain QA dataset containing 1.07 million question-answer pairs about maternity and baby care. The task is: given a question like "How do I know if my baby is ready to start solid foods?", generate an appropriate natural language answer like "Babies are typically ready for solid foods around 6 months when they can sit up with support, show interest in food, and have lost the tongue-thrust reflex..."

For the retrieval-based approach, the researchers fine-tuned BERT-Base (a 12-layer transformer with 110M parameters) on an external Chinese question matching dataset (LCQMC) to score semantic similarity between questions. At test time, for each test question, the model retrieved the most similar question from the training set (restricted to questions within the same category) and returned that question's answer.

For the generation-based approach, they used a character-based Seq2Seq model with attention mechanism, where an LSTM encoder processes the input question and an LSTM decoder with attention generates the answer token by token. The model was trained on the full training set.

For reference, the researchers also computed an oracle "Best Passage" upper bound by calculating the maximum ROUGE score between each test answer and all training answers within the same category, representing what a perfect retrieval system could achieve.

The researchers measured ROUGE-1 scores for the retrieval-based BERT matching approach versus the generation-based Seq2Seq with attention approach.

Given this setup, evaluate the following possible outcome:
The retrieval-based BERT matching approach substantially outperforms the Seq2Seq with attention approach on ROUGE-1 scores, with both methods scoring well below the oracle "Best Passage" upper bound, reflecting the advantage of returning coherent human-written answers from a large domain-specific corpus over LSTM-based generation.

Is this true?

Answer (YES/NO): NO